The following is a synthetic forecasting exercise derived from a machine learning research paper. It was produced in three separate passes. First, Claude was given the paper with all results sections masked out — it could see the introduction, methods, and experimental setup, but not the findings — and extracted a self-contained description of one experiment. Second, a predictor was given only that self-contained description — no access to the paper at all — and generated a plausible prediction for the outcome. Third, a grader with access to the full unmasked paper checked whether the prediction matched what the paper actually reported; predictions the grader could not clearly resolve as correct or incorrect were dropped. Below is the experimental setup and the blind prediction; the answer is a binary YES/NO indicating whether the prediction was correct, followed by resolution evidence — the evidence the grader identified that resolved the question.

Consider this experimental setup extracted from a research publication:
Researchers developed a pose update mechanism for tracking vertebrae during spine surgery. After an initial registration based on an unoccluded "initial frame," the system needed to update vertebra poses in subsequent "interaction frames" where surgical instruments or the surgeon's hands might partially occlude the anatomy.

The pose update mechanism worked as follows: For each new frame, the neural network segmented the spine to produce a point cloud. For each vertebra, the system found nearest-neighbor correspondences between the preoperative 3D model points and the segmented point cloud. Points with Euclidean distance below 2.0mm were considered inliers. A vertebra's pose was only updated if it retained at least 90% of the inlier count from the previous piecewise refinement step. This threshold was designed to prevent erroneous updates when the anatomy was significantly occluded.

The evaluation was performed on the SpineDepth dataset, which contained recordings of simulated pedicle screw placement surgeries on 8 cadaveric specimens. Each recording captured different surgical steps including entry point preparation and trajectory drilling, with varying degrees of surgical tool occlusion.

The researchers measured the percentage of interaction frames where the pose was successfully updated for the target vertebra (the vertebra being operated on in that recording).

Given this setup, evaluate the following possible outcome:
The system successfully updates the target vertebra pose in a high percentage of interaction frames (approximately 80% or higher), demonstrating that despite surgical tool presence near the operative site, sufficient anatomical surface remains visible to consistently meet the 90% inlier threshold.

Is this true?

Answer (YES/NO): NO